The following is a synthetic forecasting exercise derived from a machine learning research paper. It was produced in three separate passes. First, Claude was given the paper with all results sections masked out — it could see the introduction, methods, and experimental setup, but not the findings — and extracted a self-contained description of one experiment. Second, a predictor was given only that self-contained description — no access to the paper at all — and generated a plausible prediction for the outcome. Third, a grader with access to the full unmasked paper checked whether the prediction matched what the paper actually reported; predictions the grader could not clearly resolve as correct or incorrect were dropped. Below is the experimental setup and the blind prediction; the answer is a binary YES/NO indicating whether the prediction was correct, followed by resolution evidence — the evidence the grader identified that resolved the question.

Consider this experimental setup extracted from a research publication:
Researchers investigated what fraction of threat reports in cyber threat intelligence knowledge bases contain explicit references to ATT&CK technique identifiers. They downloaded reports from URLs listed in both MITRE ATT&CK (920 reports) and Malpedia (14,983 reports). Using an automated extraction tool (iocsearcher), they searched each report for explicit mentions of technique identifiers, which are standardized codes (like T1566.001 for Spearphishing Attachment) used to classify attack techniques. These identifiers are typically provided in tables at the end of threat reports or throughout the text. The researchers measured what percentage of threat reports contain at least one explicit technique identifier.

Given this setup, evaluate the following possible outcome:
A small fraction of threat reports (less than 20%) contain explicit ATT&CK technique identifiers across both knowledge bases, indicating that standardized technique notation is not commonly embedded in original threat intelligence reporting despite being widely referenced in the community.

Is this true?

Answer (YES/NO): YES